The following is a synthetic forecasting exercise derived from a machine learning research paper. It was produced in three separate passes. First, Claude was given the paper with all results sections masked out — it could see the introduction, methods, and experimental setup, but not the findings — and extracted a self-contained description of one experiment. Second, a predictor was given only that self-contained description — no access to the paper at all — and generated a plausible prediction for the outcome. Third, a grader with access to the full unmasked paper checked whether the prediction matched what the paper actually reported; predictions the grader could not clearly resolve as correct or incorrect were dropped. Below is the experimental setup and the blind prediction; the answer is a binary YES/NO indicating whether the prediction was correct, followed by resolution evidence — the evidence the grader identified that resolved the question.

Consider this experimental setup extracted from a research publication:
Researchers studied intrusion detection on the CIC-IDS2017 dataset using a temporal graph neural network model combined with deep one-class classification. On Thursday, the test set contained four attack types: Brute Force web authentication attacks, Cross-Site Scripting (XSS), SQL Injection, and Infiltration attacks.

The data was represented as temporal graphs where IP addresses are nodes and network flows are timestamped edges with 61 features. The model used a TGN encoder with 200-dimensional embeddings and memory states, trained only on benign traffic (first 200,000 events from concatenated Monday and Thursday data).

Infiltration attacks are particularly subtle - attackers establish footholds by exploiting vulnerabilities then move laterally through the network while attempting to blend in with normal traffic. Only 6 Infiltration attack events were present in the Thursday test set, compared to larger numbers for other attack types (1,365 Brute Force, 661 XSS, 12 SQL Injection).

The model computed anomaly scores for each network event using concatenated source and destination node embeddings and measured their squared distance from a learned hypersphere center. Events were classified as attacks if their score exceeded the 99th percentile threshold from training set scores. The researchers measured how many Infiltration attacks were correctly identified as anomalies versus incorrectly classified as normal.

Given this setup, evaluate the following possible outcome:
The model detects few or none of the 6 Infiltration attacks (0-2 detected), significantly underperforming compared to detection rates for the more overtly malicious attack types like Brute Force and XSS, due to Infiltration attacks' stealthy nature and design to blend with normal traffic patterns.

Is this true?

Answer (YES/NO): YES